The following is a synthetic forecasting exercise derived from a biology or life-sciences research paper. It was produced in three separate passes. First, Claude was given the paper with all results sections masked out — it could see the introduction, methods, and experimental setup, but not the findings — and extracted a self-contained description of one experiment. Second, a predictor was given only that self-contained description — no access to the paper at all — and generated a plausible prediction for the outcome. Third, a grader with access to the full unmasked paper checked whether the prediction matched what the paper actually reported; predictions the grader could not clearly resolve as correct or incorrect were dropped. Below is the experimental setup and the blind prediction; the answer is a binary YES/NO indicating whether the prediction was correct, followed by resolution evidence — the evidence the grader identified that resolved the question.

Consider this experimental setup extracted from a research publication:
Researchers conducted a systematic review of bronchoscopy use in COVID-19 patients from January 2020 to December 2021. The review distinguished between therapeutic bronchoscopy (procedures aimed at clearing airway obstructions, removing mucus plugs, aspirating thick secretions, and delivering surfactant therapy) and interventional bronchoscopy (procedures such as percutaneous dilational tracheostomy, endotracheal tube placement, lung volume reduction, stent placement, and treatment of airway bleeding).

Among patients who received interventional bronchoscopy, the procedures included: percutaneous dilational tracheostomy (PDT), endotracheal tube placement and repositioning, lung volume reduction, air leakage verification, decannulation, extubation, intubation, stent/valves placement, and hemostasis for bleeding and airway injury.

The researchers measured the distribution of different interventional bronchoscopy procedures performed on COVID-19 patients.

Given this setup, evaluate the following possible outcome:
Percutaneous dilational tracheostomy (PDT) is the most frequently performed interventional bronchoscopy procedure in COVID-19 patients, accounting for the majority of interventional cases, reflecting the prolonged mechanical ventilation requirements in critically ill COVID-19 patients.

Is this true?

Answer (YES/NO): YES